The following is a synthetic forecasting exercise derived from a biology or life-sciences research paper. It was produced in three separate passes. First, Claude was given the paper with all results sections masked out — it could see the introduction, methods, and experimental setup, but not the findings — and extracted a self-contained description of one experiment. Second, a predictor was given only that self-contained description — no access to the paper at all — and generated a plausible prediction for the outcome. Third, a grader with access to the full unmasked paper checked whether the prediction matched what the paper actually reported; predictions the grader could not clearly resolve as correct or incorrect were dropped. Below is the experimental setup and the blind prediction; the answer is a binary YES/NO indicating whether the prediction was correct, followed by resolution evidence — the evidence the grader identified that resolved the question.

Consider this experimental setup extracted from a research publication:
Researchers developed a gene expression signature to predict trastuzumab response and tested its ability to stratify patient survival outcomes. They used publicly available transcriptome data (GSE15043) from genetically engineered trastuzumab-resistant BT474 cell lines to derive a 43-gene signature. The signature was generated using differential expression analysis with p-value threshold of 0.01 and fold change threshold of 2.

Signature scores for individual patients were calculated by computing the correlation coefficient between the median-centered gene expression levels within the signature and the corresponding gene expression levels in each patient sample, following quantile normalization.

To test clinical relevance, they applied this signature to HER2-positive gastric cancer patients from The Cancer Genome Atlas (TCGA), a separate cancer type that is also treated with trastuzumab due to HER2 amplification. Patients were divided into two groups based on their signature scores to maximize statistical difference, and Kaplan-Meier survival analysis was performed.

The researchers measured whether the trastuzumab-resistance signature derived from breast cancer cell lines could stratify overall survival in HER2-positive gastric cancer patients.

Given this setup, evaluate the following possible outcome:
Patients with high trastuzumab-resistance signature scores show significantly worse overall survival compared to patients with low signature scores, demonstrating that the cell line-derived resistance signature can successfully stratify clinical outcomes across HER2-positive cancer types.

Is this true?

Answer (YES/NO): YES